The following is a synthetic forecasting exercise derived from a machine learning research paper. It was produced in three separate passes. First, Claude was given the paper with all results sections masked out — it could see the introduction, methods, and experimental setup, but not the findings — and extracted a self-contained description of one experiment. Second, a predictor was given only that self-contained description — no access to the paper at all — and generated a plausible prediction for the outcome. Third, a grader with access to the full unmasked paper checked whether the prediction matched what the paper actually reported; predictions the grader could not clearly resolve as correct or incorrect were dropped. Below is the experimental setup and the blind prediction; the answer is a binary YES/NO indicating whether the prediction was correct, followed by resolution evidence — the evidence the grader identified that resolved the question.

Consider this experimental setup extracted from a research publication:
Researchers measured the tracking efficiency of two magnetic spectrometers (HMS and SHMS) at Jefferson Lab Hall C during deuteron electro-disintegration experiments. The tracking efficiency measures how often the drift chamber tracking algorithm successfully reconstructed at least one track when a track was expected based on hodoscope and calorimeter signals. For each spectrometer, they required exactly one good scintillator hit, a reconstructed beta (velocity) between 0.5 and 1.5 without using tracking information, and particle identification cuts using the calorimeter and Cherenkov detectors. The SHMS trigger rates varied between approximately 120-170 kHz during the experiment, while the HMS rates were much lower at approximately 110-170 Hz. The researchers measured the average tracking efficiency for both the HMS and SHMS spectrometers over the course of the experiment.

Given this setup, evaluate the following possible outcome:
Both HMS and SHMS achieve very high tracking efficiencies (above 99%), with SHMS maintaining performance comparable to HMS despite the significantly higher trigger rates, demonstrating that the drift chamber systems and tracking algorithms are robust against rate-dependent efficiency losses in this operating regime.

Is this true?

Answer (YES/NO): NO